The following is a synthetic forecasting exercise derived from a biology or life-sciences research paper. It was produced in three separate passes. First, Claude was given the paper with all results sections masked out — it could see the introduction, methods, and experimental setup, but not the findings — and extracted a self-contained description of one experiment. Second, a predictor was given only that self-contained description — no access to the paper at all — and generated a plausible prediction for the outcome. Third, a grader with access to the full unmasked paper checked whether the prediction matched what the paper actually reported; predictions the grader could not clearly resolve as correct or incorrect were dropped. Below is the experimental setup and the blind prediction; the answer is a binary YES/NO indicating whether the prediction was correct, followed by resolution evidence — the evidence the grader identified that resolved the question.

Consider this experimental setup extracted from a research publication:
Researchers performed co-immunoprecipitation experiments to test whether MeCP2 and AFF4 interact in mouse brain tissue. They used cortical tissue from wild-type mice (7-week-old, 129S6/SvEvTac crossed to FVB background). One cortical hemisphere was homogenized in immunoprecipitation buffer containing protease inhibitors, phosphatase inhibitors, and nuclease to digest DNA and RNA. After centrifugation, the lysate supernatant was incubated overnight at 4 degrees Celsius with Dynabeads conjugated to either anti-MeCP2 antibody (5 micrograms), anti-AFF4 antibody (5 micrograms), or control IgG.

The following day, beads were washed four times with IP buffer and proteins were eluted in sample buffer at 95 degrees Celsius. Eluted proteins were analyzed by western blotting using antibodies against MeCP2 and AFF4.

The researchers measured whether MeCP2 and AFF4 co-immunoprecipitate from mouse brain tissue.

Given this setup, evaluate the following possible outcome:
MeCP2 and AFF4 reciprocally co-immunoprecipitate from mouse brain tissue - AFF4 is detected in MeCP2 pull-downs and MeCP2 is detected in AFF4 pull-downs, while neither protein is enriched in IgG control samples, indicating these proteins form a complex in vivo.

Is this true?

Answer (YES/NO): NO